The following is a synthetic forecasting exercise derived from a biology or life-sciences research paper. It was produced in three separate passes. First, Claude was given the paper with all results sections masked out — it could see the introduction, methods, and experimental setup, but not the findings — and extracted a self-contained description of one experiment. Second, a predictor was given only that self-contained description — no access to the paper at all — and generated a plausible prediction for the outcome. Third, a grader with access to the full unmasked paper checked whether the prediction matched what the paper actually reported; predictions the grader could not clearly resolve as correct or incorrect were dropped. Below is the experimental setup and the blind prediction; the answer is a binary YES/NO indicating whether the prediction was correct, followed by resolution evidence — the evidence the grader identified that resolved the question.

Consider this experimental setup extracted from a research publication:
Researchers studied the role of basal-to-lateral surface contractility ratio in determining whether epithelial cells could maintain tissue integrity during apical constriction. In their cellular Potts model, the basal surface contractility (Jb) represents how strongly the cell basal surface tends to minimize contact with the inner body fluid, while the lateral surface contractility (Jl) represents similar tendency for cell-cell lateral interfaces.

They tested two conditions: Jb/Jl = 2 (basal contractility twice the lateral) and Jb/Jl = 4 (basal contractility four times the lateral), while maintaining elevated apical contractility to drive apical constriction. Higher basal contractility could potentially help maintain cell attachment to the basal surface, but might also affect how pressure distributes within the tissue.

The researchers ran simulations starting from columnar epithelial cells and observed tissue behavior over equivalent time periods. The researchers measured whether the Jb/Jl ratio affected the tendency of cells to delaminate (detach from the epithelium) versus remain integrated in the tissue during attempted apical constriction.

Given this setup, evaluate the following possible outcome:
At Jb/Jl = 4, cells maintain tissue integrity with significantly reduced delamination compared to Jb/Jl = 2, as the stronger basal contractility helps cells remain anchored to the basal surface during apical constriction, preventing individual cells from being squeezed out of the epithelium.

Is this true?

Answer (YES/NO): NO